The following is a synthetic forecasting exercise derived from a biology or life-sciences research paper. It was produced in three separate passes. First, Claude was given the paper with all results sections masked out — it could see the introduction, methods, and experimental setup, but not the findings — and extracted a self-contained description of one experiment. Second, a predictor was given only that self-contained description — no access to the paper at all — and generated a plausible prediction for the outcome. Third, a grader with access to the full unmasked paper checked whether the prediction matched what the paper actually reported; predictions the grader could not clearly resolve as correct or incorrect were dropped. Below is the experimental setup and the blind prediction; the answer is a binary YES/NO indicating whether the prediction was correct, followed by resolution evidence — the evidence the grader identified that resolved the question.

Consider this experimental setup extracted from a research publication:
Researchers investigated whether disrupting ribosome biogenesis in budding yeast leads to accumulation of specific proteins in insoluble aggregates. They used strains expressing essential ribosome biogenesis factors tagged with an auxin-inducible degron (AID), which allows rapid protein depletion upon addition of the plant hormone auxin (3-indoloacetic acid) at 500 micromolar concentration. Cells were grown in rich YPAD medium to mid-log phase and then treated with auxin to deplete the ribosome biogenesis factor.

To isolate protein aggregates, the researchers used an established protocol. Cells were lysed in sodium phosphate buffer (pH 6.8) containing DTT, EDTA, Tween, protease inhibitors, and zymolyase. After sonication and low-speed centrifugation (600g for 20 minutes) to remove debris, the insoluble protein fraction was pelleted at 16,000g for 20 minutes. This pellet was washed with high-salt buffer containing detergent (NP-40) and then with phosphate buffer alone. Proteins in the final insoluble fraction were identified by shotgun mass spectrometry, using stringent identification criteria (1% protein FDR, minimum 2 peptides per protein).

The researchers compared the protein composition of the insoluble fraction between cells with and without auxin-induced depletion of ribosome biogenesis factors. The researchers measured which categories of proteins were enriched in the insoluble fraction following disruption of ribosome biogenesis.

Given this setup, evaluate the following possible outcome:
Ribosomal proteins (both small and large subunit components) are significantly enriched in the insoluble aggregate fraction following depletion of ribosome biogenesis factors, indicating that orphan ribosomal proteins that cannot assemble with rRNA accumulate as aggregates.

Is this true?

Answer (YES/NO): YES